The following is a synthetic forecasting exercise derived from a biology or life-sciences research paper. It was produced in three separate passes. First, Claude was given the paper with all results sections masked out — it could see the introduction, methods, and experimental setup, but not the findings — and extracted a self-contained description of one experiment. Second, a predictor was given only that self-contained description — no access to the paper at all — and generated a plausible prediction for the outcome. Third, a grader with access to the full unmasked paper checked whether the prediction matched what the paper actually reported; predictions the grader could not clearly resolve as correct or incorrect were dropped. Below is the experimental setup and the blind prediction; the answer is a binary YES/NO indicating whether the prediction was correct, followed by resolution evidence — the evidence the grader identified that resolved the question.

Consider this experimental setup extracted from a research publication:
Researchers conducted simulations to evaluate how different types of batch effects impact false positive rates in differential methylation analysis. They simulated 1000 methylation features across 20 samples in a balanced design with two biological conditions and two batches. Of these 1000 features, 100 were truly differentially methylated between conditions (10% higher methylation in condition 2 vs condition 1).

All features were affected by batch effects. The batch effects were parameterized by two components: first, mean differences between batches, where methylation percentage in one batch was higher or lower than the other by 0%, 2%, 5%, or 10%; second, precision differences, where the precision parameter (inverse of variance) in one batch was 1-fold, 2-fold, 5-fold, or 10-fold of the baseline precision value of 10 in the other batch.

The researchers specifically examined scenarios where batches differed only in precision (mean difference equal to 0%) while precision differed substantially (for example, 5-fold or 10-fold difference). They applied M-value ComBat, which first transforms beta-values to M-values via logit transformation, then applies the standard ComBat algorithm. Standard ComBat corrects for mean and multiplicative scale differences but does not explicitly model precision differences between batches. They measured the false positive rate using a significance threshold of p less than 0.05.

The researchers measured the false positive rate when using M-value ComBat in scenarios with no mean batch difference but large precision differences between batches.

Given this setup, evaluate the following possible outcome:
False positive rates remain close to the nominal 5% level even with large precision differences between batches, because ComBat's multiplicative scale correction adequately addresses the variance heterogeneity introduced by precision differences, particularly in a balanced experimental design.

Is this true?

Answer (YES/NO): YES